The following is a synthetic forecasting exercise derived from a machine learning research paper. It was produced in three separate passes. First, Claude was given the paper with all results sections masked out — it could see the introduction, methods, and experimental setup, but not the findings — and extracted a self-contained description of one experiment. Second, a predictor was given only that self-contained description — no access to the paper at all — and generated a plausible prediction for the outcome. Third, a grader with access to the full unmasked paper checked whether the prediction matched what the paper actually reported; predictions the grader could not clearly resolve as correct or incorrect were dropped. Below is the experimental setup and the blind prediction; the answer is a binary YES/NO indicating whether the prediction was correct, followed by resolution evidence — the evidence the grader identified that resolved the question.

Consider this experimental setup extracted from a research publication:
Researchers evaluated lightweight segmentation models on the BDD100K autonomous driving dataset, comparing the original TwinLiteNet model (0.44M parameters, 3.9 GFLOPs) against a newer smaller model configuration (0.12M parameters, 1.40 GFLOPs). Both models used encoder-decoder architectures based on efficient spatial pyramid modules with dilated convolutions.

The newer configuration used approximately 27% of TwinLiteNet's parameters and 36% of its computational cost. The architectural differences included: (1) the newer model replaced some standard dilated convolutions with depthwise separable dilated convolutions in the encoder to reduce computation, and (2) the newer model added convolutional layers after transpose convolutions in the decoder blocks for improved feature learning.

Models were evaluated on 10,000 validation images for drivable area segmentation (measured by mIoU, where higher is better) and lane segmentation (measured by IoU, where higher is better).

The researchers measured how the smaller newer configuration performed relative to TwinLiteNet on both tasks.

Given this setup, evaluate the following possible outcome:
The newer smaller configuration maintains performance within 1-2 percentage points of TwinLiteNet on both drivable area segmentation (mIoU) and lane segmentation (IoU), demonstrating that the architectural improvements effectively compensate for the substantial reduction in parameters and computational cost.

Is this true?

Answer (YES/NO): YES